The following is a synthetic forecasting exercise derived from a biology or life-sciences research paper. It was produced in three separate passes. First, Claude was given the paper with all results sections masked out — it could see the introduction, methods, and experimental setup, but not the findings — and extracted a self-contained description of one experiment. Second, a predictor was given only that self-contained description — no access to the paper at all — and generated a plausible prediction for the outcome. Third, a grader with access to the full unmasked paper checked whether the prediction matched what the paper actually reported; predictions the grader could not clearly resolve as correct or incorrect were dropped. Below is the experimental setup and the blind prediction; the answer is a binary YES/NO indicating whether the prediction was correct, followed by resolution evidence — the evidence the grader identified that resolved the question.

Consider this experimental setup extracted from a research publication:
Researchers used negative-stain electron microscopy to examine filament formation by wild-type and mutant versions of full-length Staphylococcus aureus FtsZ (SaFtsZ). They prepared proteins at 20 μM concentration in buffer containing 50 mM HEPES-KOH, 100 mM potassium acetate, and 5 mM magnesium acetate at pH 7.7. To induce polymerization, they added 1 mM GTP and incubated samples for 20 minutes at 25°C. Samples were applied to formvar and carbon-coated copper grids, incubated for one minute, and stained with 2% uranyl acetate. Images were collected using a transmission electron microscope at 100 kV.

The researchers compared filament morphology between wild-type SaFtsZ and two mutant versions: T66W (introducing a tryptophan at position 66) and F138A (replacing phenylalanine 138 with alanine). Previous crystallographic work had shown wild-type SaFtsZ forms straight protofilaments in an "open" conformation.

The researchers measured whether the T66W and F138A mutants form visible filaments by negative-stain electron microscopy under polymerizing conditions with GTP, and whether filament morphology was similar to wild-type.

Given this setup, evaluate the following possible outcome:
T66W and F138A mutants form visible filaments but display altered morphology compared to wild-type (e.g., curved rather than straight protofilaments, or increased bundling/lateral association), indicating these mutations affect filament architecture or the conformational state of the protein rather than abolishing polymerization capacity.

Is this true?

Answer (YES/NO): NO